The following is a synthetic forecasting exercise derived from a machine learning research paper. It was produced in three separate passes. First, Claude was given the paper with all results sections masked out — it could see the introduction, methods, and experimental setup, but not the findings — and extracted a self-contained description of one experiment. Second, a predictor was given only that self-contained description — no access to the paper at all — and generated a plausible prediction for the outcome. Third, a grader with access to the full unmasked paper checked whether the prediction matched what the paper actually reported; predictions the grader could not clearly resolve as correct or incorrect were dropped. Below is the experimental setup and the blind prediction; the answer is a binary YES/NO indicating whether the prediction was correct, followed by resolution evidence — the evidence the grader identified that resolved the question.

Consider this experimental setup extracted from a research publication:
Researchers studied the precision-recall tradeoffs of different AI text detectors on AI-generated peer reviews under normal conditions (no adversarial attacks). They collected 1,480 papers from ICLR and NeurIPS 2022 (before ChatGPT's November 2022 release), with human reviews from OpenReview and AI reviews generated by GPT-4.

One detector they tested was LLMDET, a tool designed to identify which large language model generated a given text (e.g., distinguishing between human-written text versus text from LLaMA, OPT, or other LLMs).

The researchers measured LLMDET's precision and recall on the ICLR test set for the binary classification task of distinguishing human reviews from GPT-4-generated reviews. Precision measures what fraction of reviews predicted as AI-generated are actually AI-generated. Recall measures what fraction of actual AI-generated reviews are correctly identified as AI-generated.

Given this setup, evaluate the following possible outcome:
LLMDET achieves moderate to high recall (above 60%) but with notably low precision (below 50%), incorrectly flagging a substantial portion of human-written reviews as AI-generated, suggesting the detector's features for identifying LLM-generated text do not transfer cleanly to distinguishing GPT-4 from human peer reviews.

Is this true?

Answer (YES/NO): NO